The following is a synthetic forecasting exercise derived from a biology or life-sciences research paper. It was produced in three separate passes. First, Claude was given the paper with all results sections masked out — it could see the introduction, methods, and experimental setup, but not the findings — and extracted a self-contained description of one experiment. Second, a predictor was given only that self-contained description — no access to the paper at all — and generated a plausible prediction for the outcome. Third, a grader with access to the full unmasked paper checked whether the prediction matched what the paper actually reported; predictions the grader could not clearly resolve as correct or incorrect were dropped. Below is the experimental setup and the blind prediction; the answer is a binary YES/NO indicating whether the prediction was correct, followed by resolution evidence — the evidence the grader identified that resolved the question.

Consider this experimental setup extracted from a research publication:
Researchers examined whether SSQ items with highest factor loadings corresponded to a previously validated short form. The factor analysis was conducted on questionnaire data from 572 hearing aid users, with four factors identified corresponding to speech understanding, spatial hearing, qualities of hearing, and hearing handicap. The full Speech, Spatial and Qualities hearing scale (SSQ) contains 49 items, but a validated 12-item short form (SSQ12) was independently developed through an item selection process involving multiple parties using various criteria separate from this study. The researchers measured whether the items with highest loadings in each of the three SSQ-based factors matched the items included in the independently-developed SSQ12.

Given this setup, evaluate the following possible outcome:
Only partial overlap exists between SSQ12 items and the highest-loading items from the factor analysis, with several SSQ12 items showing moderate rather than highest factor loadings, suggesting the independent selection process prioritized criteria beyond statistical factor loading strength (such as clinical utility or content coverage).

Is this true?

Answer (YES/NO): NO